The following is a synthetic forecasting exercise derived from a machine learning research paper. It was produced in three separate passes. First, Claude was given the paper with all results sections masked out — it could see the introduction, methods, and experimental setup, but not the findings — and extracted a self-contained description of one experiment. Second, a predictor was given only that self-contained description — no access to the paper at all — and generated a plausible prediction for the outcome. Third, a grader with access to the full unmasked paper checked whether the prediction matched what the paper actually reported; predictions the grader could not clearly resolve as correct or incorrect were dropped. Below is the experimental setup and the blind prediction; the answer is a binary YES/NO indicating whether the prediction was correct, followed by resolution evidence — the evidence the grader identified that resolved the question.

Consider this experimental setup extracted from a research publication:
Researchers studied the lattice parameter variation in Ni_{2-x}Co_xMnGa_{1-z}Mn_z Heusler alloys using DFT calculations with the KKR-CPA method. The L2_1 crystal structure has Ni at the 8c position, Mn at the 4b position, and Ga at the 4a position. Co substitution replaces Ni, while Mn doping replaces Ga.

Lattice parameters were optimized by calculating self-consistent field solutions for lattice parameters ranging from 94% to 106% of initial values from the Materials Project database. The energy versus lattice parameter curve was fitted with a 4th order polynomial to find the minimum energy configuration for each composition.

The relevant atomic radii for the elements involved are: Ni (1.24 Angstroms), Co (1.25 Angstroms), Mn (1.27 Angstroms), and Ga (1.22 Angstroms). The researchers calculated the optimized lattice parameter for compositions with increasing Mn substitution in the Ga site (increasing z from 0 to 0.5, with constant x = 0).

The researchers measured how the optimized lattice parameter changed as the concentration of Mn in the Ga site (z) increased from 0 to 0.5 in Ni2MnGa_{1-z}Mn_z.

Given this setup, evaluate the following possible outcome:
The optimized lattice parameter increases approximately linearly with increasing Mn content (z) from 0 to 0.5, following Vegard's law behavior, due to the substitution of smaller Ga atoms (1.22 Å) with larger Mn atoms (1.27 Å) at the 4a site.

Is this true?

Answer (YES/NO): YES